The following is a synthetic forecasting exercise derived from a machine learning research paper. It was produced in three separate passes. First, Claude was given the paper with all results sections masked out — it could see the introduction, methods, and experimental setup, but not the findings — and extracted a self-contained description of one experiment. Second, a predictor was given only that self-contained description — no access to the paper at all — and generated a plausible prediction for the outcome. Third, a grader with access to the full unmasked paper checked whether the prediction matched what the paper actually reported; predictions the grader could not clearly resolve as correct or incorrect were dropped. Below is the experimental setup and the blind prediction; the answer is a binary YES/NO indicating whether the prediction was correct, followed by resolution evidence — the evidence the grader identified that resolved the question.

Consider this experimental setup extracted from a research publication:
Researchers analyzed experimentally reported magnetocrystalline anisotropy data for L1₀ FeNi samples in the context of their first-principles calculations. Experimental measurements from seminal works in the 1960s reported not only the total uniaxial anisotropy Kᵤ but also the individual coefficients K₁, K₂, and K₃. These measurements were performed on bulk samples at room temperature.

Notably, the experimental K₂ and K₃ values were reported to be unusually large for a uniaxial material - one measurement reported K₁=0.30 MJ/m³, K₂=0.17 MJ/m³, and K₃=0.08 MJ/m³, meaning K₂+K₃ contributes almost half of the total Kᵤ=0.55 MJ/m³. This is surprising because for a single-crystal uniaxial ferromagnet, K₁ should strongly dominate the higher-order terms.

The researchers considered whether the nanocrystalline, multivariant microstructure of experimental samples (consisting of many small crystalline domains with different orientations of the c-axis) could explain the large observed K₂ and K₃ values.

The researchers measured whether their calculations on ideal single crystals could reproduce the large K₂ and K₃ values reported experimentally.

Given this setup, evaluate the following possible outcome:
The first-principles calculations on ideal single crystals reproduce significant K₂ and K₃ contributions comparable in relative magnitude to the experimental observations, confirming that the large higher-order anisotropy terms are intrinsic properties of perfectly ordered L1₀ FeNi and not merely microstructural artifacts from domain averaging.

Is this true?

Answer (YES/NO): NO